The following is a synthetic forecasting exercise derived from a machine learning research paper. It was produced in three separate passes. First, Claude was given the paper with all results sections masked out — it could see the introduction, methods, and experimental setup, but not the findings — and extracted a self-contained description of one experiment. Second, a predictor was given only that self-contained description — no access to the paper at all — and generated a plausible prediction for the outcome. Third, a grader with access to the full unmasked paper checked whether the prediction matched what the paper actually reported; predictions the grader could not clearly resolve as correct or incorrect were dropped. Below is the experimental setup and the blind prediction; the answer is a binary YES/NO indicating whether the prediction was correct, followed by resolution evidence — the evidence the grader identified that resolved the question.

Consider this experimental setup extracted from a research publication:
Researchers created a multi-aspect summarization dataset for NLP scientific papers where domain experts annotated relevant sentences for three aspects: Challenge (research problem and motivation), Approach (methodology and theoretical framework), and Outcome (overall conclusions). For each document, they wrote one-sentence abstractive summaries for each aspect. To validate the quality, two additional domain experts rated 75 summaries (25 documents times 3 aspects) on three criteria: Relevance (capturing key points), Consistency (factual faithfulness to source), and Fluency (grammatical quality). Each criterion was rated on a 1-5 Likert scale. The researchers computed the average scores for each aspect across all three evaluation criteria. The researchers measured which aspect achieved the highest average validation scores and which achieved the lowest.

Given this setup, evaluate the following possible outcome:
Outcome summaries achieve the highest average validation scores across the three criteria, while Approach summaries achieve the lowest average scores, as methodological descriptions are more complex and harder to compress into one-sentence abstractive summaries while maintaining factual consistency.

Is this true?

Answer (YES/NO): NO